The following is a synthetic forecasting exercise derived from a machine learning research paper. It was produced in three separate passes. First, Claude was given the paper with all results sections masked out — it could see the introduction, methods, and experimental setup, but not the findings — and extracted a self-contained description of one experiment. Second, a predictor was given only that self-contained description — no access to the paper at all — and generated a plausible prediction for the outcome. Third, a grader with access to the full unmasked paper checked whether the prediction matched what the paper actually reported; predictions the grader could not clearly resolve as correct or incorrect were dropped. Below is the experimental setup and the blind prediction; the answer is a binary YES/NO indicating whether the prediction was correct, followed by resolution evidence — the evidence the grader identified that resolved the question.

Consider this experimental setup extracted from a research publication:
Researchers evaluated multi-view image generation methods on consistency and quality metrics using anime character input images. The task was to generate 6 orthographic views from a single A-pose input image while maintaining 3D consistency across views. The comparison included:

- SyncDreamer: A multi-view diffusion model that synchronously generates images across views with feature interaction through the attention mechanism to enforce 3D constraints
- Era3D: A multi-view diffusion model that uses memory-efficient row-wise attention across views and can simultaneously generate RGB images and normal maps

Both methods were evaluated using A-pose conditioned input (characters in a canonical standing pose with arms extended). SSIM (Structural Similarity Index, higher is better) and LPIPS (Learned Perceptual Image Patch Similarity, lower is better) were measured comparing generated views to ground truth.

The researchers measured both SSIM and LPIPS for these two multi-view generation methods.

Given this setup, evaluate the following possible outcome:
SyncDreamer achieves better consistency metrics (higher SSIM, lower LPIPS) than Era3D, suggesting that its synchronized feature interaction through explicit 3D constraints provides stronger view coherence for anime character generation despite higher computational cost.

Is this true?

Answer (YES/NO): NO